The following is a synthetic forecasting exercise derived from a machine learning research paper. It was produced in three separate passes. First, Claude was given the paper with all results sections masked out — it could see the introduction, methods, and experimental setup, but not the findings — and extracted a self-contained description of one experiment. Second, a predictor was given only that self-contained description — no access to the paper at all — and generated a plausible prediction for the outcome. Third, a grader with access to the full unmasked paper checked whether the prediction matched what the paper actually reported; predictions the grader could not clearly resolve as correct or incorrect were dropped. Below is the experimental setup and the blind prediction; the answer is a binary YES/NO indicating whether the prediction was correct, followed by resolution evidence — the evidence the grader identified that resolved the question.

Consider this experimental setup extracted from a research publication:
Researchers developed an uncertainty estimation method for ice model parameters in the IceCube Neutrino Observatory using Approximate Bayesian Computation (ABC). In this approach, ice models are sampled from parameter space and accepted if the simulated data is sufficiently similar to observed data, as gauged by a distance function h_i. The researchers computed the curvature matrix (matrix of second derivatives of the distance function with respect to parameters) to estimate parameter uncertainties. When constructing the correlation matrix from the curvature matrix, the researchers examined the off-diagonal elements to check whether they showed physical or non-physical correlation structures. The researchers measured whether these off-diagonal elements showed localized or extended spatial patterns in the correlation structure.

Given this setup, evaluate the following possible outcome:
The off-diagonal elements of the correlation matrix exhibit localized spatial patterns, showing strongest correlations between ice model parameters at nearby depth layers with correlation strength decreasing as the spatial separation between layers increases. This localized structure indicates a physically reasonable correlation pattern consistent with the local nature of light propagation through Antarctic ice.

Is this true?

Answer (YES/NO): NO